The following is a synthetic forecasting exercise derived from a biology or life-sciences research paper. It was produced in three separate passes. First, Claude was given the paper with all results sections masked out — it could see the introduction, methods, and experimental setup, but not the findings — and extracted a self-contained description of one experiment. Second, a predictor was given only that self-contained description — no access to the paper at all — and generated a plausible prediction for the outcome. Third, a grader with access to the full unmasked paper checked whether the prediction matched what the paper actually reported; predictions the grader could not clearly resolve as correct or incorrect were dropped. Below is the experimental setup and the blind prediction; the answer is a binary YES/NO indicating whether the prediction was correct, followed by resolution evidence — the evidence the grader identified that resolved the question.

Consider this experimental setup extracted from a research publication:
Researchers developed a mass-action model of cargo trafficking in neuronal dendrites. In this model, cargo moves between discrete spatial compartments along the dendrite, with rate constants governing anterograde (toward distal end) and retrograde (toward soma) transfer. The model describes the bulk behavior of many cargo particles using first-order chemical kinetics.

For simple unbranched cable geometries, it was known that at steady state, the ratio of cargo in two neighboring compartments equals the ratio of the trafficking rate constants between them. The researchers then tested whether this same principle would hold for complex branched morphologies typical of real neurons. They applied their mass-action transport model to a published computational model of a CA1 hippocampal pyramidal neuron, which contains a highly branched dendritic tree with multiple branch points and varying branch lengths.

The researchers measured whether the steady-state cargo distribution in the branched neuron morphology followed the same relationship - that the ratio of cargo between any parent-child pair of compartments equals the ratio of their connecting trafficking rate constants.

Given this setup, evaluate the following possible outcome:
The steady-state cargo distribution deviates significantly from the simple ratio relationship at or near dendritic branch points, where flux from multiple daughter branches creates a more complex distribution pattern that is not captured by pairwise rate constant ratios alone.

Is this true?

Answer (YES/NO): NO